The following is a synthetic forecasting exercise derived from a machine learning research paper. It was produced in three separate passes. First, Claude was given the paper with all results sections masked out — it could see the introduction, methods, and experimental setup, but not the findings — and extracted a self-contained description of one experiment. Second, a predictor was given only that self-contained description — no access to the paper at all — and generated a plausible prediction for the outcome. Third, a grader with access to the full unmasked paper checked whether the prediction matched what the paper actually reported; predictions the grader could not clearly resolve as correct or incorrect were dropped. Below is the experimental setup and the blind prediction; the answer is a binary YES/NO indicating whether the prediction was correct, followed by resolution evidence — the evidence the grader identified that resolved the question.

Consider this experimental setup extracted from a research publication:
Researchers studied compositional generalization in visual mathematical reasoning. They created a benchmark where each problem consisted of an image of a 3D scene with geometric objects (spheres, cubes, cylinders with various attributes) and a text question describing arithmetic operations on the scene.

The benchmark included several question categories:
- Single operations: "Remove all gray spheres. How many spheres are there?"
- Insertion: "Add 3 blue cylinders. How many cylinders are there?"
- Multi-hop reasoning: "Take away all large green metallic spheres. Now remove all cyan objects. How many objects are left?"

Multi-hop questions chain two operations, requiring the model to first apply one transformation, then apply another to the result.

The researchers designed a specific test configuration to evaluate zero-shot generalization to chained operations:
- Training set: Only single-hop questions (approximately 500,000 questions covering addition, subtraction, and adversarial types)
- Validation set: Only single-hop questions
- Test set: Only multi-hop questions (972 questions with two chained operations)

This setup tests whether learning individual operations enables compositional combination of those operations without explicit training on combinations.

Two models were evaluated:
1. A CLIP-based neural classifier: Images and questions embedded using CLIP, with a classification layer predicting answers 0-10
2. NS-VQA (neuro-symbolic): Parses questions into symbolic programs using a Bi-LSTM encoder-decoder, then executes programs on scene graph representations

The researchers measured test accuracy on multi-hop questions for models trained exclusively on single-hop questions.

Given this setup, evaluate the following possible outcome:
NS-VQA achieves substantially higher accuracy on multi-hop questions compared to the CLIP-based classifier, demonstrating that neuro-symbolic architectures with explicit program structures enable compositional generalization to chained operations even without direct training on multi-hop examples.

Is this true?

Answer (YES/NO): NO